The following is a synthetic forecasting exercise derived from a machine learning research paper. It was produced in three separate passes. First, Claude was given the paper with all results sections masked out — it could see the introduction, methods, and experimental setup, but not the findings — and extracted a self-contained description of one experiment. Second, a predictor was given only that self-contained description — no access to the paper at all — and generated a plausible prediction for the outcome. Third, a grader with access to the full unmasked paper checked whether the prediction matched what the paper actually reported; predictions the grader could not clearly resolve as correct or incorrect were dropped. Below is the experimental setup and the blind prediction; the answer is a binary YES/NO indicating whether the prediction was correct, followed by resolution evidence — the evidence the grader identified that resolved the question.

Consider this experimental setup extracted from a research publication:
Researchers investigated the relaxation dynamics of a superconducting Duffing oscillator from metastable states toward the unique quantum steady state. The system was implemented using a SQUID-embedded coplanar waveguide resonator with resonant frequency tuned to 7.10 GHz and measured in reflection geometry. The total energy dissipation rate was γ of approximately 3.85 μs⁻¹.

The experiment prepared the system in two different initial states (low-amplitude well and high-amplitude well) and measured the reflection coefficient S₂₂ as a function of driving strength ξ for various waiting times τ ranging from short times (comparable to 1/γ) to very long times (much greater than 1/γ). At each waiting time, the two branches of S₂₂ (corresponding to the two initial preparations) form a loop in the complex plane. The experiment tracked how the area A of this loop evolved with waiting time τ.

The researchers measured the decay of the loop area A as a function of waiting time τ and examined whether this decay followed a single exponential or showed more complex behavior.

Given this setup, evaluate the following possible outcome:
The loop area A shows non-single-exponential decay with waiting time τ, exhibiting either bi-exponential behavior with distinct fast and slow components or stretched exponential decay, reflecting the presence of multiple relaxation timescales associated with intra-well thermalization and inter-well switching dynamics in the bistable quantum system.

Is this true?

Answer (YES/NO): YES